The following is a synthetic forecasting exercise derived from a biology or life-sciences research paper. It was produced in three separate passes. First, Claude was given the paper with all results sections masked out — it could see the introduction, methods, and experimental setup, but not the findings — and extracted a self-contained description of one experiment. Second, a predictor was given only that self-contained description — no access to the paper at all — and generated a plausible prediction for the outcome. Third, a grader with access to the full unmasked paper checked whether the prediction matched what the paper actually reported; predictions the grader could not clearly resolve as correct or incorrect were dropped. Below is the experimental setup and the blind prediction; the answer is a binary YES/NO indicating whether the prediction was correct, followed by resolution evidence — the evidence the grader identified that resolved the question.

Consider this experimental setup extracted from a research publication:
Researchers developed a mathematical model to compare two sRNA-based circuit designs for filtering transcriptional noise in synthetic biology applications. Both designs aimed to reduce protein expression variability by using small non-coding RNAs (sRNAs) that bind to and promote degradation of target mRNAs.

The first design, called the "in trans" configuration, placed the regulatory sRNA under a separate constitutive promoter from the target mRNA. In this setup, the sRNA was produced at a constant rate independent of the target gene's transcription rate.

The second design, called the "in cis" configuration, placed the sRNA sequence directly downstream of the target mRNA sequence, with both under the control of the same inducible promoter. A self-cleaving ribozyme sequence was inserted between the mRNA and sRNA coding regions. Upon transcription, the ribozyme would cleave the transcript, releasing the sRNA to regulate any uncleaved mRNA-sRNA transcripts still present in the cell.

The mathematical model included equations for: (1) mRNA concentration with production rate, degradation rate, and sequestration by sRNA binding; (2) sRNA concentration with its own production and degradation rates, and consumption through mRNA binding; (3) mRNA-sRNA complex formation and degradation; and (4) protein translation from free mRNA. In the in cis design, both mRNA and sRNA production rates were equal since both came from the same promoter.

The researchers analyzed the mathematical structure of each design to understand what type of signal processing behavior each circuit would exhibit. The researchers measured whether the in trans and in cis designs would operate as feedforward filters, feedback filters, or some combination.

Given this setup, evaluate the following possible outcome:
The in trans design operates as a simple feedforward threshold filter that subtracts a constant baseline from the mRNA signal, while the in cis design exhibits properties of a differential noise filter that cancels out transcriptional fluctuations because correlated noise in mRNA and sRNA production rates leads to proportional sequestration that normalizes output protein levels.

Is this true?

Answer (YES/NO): NO